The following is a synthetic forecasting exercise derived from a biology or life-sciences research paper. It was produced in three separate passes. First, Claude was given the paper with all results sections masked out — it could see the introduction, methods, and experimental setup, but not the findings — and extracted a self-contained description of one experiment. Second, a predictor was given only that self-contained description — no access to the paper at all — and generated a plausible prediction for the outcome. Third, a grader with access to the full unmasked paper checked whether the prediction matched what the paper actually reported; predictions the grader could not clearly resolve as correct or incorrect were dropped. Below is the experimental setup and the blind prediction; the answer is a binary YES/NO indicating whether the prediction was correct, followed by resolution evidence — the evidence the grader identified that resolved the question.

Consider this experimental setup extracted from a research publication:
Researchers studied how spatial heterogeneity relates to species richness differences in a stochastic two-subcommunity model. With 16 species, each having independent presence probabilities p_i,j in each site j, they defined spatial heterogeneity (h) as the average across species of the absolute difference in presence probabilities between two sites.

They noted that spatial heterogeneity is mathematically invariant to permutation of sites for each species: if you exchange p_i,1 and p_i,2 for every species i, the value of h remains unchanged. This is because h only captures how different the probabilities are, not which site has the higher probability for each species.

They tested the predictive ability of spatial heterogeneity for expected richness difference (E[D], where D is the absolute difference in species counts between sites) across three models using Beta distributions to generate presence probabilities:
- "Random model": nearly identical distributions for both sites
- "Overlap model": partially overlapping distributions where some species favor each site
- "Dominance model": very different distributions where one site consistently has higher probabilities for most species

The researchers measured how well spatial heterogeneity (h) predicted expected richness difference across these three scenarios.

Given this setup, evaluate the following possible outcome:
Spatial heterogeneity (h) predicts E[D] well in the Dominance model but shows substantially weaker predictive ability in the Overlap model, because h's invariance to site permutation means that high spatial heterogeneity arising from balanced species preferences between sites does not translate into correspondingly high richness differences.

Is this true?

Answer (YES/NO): YES